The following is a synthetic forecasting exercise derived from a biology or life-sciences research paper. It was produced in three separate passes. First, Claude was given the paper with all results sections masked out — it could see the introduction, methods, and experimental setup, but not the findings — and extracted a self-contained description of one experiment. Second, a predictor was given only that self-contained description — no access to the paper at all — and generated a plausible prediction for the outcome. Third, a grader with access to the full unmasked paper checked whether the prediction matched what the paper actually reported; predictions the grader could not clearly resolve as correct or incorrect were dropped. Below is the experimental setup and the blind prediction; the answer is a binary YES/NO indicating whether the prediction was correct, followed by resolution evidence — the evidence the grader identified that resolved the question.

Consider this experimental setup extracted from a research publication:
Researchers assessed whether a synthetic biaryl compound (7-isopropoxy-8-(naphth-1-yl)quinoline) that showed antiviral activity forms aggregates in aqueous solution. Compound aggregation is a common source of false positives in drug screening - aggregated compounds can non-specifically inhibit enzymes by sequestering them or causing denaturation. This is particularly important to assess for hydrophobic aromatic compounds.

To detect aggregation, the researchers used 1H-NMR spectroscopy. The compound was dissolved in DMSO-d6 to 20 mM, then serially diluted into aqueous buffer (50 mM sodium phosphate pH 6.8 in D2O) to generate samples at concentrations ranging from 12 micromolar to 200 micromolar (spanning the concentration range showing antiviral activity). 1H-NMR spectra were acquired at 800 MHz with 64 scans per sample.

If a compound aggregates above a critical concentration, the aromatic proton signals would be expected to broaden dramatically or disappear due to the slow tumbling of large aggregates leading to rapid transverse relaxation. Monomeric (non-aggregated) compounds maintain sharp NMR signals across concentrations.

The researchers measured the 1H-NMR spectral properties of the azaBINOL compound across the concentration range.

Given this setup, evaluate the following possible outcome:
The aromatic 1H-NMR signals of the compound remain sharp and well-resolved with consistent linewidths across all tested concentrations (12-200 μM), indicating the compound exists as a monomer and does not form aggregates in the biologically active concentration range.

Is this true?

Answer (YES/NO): YES